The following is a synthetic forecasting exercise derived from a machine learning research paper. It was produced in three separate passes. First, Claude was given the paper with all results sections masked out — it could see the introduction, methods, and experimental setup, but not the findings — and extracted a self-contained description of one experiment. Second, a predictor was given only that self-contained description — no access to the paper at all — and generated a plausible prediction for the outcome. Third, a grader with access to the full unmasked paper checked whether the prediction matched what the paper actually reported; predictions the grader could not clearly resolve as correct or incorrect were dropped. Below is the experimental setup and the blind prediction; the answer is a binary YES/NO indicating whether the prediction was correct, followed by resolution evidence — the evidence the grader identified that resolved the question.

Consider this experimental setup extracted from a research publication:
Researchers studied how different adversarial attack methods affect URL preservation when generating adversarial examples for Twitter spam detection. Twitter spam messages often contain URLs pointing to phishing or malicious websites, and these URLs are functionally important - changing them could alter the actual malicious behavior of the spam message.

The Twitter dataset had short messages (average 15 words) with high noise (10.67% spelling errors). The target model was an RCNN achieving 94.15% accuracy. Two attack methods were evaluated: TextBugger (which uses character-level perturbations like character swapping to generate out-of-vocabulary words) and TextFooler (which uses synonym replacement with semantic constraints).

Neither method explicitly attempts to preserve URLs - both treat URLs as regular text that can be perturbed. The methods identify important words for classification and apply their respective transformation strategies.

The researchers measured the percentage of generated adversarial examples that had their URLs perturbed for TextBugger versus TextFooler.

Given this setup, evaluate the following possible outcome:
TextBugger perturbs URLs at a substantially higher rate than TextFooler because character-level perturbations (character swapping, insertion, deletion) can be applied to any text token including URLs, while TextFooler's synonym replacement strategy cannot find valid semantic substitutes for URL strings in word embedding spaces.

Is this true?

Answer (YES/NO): NO